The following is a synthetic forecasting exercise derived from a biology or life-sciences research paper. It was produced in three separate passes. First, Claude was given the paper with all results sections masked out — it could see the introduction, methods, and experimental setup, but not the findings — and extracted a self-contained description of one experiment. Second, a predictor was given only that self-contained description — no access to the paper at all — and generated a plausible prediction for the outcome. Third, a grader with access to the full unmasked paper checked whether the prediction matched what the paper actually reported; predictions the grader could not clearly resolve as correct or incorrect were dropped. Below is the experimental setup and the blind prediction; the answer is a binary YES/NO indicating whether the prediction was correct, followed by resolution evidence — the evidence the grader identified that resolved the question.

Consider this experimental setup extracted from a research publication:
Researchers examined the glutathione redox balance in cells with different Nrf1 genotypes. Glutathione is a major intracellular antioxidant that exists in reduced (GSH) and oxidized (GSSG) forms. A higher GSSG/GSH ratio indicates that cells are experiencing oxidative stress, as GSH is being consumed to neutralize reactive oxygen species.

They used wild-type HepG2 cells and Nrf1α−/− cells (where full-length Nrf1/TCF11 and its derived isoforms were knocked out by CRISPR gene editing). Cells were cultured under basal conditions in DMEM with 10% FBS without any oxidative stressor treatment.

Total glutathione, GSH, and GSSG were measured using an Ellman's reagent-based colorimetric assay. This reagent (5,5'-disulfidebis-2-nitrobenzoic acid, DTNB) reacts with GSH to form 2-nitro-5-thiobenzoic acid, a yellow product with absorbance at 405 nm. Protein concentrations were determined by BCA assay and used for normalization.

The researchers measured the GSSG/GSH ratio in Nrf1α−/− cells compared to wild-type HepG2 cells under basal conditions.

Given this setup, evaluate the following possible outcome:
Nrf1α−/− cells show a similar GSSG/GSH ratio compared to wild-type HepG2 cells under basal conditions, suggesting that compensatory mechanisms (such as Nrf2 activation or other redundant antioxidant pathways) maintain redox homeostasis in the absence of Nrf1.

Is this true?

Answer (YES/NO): NO